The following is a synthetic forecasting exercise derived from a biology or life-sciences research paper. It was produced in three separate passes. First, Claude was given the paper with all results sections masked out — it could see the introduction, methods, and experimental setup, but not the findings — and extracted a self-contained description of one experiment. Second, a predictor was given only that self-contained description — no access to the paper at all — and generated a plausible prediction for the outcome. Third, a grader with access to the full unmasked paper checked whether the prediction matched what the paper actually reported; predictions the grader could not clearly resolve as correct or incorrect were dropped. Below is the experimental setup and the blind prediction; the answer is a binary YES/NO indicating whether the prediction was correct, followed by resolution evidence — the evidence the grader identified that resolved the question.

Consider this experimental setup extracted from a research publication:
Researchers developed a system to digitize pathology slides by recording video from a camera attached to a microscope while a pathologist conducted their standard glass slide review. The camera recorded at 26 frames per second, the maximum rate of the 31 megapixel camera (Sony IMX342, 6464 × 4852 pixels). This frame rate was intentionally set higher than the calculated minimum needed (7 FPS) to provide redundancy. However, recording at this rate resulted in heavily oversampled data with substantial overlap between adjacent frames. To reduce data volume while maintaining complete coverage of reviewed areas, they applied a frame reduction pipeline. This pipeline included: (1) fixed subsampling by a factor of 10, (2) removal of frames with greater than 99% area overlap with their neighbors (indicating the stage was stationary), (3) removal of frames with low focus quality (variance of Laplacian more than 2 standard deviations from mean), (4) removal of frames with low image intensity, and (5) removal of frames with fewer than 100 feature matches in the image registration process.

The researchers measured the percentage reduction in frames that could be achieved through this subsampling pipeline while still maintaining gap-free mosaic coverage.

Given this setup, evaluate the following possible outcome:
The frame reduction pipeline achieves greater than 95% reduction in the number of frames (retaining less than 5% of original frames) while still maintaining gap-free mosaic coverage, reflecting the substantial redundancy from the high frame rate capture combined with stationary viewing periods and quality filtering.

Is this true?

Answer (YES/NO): NO